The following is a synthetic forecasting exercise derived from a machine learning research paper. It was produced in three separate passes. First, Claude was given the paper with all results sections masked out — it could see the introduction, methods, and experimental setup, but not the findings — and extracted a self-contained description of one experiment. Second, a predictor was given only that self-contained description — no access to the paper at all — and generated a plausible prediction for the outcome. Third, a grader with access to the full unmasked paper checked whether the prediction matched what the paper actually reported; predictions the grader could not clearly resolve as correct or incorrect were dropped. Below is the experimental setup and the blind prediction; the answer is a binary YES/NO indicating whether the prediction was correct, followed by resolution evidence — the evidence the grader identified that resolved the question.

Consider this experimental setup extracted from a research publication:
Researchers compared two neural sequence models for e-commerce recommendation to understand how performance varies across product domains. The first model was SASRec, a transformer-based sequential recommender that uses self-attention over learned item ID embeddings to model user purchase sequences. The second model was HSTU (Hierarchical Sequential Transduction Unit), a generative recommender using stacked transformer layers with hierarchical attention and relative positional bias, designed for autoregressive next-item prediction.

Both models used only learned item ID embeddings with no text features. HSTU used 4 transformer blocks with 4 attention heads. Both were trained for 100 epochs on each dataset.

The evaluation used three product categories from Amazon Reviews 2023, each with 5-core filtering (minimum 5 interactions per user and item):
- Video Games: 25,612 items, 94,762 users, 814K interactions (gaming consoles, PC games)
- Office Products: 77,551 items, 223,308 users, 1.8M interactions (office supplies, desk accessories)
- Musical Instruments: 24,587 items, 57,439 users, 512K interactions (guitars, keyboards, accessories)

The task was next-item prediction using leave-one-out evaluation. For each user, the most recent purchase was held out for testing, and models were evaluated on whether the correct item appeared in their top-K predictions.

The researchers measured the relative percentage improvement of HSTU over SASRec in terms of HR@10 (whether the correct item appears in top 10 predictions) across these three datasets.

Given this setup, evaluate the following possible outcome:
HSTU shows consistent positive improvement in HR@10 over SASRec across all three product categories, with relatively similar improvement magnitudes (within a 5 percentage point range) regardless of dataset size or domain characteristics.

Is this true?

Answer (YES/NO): NO